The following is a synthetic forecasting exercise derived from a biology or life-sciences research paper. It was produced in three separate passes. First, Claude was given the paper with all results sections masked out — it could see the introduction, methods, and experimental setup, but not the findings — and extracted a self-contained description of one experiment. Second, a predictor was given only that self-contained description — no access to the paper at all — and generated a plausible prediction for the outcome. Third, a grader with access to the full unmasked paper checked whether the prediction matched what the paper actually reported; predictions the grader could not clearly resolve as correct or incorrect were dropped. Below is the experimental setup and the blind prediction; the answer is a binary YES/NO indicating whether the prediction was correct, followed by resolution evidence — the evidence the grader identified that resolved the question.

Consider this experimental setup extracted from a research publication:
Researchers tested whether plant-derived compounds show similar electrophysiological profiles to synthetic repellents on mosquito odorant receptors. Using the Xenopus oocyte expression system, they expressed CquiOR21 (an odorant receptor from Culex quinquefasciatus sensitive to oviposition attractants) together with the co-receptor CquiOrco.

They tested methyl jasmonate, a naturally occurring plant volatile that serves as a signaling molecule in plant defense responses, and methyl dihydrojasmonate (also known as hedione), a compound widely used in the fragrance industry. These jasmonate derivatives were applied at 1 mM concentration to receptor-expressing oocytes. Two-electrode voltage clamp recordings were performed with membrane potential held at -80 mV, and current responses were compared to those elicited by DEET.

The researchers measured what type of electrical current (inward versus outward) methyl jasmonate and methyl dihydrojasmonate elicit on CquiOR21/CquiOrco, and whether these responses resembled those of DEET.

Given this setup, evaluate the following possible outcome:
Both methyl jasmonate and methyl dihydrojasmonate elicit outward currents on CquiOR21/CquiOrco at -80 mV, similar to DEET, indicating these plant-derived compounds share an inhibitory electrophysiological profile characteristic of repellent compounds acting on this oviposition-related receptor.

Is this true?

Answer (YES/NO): YES